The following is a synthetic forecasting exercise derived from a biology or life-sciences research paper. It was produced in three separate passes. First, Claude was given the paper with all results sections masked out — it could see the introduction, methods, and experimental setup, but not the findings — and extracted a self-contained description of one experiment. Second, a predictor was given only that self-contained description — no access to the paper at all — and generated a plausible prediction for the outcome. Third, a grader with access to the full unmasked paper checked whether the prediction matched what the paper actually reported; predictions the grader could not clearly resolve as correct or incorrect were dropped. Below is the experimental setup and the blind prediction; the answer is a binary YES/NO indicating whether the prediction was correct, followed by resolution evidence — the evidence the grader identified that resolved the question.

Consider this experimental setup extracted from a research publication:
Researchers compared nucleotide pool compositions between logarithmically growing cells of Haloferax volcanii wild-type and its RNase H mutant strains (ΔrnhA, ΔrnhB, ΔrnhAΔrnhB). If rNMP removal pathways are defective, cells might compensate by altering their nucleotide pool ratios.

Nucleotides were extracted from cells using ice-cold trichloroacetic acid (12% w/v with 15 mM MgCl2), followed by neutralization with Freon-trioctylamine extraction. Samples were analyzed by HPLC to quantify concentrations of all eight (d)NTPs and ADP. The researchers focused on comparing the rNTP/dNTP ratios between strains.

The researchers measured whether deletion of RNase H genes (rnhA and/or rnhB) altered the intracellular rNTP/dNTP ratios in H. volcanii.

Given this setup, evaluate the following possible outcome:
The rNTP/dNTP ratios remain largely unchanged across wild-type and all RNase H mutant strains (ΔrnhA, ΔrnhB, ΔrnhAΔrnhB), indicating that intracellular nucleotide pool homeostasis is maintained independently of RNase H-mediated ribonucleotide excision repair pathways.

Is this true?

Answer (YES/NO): NO